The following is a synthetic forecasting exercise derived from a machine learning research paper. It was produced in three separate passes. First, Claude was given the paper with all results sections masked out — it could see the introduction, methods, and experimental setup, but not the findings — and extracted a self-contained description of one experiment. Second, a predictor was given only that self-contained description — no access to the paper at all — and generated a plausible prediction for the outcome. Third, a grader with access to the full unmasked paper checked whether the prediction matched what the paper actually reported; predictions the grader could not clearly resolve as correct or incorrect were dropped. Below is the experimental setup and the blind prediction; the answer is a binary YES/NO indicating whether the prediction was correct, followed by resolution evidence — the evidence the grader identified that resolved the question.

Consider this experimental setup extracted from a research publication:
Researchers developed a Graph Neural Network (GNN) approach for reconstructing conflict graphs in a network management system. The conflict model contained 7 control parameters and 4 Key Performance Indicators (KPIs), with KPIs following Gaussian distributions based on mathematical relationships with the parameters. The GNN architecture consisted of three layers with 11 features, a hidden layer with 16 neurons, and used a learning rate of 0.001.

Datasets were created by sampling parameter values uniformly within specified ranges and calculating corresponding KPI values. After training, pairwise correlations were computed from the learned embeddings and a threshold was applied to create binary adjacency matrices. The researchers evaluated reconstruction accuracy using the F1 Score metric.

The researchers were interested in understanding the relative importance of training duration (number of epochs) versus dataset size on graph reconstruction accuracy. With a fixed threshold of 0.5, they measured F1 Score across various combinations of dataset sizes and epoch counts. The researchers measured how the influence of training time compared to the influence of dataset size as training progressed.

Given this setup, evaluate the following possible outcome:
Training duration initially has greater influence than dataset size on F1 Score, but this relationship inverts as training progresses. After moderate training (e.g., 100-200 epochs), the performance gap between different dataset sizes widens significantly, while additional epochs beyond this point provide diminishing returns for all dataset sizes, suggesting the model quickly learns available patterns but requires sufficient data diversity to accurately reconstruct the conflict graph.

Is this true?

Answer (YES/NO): NO